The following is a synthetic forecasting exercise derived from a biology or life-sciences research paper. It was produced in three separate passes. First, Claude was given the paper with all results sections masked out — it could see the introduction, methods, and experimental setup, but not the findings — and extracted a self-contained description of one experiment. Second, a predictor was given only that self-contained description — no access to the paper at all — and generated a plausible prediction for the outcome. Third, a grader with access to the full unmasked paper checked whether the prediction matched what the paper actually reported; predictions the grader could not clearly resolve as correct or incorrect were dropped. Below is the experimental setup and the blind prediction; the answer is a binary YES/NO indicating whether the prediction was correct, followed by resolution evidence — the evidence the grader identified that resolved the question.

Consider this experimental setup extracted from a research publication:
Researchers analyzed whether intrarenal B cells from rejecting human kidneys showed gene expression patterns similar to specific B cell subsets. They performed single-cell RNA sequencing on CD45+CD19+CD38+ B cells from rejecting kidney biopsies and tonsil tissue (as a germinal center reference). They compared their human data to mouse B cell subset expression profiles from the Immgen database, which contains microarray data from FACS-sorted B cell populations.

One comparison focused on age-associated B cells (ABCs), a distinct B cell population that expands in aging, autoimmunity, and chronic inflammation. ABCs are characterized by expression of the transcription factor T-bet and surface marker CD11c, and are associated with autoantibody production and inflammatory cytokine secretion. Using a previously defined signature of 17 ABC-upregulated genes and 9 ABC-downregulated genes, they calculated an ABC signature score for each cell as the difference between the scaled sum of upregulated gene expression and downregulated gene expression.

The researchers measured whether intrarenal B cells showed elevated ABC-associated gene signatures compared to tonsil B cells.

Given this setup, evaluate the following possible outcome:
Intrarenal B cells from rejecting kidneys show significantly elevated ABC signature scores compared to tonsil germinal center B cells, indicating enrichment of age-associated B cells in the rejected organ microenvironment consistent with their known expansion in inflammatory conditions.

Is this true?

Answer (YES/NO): NO